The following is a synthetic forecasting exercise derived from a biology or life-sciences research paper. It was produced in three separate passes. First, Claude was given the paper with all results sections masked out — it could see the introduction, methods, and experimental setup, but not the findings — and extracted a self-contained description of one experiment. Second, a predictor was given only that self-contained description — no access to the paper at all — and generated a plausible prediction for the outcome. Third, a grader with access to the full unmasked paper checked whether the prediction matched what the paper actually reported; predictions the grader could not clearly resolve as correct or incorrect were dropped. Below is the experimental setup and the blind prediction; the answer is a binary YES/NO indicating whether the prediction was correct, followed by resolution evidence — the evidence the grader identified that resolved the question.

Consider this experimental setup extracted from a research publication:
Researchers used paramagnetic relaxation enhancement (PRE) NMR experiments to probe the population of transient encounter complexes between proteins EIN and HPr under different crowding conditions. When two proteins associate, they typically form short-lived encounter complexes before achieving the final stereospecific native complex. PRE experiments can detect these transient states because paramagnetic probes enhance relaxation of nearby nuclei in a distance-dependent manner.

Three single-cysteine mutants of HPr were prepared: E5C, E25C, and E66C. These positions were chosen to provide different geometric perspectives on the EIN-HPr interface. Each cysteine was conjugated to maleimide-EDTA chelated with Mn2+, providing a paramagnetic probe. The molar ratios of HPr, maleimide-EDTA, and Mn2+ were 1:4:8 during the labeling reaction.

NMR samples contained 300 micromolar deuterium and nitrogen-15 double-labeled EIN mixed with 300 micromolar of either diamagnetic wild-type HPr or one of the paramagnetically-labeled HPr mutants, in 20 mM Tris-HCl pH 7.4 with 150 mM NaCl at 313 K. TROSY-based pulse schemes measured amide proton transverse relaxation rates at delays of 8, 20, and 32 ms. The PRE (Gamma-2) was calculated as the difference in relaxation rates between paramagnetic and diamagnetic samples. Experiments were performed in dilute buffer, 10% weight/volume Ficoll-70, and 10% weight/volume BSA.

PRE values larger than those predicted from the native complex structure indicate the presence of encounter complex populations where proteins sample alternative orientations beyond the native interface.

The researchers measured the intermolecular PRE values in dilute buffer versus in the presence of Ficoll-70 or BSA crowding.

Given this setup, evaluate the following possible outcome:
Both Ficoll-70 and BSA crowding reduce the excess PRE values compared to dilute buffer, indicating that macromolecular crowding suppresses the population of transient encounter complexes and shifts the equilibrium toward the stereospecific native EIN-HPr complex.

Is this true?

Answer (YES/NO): NO